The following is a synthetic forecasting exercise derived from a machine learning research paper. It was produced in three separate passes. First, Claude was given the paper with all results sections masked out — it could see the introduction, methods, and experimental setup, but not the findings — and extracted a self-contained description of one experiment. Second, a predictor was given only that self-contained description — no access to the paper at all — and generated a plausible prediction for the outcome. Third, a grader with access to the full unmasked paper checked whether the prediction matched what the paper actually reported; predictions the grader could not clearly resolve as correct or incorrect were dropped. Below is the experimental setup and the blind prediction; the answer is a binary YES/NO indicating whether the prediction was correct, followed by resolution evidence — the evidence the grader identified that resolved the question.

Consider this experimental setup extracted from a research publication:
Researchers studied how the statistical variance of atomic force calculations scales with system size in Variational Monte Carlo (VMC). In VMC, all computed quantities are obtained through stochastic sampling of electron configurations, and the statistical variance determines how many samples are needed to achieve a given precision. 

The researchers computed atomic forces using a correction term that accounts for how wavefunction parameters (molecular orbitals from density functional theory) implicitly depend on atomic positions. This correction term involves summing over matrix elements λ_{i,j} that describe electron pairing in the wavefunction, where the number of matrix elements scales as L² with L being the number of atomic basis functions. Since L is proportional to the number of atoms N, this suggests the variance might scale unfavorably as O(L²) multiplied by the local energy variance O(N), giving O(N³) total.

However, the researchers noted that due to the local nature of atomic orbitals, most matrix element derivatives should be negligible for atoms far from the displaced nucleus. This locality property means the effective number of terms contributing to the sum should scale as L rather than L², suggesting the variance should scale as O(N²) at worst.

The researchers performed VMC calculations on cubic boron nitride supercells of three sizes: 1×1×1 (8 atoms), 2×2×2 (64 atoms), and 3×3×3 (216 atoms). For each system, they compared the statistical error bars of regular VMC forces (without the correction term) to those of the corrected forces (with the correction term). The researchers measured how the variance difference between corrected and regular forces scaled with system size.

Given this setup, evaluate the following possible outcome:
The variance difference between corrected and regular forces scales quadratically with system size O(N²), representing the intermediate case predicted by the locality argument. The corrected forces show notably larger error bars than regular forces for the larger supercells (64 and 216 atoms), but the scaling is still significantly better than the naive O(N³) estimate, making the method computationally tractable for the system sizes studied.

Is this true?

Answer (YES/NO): NO